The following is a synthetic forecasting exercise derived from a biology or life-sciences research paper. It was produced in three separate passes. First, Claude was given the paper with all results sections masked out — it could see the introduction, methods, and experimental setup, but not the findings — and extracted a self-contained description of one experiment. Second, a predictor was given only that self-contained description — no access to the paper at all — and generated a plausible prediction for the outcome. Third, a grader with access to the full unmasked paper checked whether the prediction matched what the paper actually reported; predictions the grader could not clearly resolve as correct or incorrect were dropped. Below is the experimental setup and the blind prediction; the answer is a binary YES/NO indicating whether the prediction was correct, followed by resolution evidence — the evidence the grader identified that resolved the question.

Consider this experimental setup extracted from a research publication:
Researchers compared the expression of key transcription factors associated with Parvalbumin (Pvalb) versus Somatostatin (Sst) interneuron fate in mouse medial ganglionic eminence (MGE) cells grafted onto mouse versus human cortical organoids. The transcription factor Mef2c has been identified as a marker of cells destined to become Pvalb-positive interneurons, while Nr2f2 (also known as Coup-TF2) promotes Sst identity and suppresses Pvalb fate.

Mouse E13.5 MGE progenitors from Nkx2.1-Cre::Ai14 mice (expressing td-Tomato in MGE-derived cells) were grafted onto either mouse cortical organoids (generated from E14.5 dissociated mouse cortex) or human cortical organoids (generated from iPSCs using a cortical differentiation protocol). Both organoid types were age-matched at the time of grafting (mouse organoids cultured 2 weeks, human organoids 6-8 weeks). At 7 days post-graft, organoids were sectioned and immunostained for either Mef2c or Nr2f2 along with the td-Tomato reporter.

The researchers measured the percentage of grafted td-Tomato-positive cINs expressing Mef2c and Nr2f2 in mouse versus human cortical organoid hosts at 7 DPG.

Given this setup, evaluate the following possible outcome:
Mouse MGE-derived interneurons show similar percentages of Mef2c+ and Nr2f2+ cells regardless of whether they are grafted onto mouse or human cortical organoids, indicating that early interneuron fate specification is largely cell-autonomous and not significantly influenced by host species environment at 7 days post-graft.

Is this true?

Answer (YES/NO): NO